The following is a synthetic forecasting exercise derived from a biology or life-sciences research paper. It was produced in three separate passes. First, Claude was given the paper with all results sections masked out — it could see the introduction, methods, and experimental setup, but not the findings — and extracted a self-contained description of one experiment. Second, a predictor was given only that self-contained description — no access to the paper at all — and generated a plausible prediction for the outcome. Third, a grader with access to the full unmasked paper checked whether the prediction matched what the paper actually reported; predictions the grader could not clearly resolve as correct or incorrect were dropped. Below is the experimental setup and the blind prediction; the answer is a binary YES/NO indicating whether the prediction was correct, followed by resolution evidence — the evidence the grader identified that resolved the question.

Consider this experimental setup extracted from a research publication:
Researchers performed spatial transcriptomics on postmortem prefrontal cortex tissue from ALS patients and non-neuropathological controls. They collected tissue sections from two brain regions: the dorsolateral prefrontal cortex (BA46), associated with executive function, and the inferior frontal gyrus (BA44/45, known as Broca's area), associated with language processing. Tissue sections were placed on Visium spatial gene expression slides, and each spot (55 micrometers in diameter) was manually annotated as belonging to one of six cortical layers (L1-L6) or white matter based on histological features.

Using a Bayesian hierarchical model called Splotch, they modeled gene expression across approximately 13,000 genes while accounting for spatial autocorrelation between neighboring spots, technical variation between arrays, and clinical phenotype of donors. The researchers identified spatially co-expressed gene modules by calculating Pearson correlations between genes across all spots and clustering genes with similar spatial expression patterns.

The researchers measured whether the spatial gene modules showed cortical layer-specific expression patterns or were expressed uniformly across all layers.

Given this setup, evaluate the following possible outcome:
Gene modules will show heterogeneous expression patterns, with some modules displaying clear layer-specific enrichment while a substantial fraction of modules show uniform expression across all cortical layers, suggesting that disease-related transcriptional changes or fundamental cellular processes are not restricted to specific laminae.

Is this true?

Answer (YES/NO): YES